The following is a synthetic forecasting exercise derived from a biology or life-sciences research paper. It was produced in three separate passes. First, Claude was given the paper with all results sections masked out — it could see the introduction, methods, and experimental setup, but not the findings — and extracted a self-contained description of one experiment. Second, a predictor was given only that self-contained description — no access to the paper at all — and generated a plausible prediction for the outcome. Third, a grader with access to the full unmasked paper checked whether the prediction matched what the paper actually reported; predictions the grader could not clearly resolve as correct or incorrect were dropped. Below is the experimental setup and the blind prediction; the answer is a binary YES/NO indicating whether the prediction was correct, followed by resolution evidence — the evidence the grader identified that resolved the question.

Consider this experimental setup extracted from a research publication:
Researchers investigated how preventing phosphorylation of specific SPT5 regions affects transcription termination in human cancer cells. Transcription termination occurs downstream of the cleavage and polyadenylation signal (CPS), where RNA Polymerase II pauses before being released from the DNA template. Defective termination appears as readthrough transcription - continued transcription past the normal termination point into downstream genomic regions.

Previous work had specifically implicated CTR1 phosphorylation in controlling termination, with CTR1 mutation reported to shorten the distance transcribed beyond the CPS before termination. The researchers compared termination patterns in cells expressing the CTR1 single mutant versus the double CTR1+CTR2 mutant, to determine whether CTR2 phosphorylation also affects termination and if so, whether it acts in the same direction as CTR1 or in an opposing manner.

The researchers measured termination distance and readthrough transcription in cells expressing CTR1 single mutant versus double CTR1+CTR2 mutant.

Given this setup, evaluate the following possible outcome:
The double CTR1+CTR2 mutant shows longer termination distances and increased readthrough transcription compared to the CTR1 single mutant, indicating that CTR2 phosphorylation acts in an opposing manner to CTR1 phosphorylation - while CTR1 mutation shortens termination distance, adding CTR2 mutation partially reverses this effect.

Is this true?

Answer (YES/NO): NO